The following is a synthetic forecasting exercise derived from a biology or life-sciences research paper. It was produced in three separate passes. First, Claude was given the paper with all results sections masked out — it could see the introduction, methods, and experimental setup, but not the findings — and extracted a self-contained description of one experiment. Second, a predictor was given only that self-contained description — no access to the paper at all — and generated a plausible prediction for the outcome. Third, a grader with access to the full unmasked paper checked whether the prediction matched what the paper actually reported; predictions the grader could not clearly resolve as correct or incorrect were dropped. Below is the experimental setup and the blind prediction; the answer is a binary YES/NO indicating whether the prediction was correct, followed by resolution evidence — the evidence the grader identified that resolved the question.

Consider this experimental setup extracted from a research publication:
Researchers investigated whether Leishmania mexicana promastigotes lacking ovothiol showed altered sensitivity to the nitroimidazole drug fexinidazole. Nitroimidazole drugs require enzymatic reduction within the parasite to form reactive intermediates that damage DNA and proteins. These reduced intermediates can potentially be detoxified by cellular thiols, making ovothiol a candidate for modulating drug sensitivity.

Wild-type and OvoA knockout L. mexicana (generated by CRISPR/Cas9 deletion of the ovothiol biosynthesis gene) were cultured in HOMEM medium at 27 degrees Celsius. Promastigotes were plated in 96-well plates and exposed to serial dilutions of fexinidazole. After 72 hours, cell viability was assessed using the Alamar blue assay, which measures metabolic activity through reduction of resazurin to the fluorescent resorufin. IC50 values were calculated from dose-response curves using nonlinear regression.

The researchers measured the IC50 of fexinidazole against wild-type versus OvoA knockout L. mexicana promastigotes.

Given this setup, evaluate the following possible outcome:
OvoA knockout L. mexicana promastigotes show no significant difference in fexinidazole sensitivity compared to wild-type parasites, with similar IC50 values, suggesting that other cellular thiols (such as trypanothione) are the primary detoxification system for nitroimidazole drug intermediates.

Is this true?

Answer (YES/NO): YES